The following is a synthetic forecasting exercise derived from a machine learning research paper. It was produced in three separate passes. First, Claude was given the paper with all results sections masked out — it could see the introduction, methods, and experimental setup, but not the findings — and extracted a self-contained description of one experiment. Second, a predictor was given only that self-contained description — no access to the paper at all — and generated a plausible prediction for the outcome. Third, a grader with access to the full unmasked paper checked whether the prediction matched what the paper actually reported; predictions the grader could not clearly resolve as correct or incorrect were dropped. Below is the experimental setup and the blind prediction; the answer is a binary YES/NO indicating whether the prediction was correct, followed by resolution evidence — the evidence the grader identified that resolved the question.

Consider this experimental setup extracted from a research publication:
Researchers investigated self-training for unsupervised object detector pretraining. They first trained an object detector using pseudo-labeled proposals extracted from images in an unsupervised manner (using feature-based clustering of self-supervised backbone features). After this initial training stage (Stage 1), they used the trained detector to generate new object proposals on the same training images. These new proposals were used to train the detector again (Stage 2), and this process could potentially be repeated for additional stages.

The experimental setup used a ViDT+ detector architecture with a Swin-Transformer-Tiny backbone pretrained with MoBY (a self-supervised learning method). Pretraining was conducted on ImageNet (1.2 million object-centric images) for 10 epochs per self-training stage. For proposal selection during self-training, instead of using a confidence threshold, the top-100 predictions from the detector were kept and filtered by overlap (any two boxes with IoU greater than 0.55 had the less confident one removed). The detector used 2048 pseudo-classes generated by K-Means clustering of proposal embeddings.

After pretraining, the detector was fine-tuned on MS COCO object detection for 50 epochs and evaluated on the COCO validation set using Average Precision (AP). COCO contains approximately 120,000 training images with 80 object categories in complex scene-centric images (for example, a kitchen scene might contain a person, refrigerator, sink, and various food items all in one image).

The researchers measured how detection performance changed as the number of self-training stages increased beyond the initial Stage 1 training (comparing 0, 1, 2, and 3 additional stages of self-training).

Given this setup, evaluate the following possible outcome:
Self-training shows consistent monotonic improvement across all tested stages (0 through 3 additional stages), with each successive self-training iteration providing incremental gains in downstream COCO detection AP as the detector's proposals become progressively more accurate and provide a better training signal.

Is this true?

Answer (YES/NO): NO